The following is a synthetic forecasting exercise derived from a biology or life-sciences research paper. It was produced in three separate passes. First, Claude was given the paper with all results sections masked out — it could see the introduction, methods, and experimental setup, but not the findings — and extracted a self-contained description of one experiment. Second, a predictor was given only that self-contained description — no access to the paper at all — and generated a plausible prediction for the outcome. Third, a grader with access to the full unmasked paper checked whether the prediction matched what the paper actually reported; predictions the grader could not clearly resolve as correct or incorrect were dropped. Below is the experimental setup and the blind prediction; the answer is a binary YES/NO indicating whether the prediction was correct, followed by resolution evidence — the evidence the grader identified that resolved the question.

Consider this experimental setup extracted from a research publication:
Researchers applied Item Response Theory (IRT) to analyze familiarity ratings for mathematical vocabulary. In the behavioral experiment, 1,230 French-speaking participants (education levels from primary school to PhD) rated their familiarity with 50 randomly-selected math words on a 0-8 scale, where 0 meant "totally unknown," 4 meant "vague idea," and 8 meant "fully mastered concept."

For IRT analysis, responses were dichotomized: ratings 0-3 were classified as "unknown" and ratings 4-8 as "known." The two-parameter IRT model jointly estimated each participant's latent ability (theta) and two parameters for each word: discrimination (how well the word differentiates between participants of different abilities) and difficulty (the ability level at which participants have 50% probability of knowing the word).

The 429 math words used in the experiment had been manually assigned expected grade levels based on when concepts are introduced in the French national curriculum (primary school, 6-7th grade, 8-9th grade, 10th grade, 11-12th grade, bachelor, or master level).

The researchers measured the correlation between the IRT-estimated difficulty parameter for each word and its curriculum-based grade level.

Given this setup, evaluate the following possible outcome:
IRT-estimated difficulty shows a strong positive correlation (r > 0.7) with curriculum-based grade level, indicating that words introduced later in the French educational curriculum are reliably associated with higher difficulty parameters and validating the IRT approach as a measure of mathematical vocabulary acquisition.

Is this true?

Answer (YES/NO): NO